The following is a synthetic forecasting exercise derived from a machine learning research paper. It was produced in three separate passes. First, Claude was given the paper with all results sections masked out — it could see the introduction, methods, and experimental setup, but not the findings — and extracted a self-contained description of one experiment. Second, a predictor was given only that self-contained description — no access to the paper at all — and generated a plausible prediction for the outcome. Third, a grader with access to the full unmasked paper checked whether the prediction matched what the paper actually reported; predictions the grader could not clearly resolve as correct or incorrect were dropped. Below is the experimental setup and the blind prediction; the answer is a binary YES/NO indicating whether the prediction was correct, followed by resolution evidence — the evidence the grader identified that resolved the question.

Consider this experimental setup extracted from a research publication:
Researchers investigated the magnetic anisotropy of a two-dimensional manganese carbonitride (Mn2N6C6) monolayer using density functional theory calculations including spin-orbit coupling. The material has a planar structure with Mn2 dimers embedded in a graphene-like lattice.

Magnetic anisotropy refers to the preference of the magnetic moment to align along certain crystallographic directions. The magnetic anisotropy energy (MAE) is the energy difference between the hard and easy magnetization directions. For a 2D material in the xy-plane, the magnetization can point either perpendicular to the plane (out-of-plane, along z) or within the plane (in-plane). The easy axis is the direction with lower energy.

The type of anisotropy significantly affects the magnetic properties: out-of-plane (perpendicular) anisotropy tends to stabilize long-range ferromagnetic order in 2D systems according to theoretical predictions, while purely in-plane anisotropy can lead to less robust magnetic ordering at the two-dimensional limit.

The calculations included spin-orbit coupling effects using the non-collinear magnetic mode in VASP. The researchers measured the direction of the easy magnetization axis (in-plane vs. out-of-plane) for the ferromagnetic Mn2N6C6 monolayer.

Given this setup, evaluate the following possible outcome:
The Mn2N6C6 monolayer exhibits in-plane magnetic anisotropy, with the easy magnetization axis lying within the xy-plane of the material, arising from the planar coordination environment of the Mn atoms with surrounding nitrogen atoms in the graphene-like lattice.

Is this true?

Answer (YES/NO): NO